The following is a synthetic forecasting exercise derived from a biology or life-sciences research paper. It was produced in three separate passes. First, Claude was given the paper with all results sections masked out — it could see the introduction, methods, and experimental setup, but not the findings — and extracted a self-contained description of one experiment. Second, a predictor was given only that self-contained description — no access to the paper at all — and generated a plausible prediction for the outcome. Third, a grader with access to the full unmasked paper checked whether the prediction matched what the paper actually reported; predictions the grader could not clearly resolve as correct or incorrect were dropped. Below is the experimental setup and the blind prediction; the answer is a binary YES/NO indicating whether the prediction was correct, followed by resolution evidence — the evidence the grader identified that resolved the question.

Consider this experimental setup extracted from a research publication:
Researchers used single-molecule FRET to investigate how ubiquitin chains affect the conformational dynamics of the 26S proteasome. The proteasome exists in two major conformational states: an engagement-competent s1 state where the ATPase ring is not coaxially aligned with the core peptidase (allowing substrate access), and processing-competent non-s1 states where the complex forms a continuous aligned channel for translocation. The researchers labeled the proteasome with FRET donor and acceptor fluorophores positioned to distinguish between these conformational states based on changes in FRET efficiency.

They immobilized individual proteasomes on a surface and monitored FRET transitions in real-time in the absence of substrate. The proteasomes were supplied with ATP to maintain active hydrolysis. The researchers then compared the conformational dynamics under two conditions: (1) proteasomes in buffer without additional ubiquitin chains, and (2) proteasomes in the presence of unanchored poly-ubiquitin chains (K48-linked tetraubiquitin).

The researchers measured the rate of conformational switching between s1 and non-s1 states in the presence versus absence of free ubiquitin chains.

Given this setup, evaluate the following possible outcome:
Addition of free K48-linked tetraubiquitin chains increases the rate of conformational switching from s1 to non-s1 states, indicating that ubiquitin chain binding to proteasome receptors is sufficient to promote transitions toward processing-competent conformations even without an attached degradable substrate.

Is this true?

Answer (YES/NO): NO